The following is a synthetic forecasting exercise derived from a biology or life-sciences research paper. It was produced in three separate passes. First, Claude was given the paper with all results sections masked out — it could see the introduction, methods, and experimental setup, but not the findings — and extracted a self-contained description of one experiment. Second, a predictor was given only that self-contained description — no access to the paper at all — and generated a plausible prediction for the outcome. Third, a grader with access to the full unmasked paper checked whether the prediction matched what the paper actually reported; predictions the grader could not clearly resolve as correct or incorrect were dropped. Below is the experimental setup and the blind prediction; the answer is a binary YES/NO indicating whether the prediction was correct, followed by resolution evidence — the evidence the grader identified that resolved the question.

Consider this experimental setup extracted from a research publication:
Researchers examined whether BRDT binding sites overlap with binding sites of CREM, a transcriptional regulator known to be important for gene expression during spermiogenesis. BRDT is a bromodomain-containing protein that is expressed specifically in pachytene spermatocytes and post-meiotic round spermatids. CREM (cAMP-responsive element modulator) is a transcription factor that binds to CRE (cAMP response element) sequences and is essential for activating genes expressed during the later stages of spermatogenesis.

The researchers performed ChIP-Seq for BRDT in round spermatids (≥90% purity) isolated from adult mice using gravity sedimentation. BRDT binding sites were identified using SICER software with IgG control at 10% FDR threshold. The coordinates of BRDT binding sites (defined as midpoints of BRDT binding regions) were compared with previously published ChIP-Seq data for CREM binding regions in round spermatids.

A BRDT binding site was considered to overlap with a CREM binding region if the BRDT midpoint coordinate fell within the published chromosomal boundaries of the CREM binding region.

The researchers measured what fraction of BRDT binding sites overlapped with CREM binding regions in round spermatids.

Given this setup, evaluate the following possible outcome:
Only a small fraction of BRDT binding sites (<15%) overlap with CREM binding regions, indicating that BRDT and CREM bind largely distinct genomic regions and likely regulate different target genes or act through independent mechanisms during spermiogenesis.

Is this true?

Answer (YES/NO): NO